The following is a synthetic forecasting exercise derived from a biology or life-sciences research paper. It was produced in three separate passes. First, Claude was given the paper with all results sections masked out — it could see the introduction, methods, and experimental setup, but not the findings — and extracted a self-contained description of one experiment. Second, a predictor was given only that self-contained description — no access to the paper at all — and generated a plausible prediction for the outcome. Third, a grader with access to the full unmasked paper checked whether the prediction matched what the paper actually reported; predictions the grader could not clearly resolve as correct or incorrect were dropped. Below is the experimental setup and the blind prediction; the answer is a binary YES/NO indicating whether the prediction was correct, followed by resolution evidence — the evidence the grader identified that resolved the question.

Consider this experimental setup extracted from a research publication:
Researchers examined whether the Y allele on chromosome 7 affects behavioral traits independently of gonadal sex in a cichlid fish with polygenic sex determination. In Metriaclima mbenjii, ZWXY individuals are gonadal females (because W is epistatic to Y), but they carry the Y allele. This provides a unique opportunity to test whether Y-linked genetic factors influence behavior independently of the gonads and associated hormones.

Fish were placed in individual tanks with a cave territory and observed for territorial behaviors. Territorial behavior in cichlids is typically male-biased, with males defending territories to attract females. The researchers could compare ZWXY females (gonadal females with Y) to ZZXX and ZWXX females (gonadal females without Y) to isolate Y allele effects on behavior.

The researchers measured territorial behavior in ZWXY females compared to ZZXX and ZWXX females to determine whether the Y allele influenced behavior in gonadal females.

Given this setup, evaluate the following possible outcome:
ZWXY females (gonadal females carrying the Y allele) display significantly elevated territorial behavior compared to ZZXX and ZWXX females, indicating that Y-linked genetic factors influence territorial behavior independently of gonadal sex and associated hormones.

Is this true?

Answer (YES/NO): NO